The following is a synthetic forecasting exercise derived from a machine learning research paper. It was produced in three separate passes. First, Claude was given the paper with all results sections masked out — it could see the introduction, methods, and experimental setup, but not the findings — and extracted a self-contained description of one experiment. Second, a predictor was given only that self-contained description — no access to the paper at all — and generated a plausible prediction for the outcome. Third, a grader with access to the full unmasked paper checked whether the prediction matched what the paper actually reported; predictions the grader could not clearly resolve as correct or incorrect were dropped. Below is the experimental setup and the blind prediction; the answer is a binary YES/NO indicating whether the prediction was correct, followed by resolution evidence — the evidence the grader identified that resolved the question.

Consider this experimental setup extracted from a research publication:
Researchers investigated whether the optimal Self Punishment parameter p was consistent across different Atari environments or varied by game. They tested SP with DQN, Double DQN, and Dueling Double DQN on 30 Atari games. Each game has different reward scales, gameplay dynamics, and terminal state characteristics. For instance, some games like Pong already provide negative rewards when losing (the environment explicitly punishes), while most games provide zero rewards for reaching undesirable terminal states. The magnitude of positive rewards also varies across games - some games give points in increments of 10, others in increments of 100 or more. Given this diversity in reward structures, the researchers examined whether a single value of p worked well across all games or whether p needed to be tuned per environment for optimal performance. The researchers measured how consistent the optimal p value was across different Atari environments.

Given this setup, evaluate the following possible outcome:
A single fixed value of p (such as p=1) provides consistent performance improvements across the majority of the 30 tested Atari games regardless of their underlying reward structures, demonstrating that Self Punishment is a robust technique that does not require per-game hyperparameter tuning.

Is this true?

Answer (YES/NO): NO